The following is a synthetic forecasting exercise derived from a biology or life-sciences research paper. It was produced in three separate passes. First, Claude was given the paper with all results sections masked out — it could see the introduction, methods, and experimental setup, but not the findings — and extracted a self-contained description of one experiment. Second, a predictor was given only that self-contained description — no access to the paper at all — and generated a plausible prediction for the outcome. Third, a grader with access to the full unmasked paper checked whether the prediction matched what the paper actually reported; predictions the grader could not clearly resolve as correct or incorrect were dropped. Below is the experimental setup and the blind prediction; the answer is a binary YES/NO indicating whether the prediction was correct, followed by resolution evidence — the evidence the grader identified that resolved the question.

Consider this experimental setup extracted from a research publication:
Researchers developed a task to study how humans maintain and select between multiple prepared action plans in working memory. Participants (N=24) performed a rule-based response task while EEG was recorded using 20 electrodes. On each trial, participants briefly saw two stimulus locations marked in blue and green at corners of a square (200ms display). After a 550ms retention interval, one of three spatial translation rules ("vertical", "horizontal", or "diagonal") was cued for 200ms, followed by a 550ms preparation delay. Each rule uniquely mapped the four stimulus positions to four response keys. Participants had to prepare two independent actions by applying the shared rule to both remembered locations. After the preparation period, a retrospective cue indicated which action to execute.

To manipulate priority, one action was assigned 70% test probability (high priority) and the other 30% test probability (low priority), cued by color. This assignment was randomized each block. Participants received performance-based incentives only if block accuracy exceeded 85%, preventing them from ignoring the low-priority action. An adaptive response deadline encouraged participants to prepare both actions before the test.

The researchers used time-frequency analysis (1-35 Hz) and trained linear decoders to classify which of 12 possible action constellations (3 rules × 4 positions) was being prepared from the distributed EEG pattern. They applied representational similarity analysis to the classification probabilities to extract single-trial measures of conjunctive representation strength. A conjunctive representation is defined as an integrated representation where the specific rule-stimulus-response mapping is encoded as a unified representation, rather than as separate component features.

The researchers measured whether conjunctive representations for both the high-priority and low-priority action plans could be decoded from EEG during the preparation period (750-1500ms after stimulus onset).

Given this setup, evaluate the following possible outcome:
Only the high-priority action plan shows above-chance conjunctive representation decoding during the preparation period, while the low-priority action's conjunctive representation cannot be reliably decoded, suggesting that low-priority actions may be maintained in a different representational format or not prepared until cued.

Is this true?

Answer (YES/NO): NO